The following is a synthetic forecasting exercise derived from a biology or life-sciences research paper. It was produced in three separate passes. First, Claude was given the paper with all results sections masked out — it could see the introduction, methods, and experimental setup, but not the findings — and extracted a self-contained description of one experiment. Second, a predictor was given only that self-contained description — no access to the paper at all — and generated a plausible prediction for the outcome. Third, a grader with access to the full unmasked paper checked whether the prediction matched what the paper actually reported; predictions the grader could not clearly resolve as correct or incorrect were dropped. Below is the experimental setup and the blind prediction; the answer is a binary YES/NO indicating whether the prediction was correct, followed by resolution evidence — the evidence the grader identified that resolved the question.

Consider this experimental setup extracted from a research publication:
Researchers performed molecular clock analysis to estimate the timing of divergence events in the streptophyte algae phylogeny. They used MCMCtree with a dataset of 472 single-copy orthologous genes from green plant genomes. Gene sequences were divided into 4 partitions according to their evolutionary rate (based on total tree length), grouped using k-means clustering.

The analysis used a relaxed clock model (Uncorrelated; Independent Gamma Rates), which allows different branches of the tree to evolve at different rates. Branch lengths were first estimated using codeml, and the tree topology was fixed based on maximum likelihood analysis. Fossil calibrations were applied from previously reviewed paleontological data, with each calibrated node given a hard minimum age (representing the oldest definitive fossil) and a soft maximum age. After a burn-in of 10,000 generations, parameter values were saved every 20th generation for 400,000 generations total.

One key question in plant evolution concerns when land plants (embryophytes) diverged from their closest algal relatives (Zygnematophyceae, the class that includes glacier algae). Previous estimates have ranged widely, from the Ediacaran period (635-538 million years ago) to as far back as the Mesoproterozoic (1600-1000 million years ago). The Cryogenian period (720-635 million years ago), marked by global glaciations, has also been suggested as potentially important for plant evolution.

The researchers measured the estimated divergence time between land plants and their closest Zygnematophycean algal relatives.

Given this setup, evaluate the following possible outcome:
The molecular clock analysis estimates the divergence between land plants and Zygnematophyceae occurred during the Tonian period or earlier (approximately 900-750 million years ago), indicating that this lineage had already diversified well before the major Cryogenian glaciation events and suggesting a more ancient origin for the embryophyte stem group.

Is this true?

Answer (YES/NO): NO